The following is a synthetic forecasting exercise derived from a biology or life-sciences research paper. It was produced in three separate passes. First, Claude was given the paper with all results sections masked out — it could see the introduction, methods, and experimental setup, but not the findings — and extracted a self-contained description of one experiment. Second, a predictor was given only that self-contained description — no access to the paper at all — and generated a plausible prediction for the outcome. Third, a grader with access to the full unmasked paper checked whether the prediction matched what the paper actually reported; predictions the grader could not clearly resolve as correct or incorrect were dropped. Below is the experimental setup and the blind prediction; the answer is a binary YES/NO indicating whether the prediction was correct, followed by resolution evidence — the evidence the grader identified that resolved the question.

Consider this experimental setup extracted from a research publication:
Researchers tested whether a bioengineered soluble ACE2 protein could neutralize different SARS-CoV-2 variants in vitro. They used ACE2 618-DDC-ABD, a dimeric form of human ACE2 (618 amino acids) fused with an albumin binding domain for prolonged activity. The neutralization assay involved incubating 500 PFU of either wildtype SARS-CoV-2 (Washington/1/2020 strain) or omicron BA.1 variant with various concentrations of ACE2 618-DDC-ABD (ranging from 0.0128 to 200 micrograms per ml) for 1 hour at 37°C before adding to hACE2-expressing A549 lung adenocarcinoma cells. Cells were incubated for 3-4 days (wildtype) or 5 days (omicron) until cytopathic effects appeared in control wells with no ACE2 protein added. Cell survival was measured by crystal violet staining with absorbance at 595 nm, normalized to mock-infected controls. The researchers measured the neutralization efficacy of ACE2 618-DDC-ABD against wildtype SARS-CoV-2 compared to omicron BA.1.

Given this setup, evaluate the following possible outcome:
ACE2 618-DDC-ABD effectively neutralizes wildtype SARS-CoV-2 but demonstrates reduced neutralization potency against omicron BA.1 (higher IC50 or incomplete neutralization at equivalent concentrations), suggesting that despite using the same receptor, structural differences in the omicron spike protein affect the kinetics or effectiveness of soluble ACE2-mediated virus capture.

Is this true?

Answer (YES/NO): NO